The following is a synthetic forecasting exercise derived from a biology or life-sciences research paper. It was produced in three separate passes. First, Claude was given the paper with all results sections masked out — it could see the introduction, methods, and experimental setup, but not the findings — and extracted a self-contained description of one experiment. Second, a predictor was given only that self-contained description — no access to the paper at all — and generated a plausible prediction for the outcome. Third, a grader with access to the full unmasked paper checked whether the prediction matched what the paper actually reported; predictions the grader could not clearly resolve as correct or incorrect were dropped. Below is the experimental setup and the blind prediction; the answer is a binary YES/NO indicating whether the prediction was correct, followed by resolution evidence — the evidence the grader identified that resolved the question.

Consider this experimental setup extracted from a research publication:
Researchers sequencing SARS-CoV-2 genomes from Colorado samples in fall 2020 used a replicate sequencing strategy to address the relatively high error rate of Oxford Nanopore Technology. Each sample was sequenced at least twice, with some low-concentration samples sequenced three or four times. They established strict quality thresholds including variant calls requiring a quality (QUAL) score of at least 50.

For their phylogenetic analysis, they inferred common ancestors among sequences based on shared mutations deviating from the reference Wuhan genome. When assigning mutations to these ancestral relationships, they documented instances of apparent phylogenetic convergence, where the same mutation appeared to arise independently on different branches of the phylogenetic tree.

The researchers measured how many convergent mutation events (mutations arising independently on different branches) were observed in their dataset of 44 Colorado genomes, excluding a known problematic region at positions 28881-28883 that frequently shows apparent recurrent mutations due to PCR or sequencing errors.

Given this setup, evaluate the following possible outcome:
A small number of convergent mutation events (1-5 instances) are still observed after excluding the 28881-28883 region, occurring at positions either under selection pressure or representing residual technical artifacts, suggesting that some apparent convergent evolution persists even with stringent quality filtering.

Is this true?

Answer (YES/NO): YES